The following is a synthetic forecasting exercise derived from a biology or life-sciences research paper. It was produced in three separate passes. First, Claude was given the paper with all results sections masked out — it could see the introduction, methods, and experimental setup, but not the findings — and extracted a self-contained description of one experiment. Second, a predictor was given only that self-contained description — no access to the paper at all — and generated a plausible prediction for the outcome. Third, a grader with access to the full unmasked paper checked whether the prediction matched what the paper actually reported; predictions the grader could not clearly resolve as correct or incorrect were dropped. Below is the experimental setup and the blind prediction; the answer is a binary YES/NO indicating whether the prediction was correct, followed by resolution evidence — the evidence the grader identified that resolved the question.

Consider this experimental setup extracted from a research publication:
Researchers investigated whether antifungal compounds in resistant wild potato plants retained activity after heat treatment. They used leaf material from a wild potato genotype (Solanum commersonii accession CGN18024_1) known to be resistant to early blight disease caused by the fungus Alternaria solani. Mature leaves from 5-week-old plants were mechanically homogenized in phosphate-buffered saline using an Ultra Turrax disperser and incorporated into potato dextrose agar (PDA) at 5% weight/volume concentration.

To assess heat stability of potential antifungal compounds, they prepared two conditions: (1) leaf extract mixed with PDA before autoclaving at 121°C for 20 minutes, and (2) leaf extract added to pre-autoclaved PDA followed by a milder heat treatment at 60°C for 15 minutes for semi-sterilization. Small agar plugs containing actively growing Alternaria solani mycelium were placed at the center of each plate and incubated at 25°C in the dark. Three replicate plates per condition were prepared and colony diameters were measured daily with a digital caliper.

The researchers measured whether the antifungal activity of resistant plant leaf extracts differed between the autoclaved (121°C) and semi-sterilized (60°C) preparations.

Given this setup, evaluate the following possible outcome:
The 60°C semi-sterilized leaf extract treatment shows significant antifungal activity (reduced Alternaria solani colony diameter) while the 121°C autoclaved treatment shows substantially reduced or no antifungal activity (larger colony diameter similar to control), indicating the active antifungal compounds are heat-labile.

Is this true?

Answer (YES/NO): NO